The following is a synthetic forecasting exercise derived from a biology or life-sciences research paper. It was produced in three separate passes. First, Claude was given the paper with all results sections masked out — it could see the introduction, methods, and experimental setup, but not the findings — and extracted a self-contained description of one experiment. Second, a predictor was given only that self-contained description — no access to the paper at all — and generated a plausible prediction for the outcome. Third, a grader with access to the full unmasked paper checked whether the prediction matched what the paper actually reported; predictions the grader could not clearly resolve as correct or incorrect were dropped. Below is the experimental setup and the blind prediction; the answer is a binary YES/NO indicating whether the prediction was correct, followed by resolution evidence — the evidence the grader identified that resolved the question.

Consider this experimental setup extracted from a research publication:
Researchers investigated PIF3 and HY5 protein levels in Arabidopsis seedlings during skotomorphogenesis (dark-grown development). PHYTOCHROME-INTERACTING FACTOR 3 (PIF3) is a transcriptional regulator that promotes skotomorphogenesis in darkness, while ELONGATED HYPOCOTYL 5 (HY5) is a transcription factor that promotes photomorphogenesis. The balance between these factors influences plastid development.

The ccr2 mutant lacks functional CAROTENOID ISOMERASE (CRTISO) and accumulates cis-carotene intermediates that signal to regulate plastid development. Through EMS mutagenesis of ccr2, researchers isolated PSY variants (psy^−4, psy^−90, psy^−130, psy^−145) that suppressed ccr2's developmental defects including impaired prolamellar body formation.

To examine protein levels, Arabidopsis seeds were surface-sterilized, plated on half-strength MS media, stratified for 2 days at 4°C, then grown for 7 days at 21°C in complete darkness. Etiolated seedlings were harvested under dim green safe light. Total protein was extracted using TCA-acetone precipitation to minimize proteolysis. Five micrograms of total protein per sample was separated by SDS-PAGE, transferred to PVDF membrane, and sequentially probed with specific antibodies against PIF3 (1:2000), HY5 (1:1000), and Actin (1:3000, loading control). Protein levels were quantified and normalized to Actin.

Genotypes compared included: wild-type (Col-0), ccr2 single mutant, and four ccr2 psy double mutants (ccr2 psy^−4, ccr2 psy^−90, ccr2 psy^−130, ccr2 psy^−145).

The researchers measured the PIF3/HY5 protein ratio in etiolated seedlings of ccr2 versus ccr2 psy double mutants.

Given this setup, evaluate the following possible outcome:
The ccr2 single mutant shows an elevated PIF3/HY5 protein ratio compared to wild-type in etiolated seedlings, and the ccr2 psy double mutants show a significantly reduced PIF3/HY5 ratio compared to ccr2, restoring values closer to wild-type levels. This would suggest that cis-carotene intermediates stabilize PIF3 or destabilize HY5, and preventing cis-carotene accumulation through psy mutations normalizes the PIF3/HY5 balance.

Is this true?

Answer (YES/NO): YES